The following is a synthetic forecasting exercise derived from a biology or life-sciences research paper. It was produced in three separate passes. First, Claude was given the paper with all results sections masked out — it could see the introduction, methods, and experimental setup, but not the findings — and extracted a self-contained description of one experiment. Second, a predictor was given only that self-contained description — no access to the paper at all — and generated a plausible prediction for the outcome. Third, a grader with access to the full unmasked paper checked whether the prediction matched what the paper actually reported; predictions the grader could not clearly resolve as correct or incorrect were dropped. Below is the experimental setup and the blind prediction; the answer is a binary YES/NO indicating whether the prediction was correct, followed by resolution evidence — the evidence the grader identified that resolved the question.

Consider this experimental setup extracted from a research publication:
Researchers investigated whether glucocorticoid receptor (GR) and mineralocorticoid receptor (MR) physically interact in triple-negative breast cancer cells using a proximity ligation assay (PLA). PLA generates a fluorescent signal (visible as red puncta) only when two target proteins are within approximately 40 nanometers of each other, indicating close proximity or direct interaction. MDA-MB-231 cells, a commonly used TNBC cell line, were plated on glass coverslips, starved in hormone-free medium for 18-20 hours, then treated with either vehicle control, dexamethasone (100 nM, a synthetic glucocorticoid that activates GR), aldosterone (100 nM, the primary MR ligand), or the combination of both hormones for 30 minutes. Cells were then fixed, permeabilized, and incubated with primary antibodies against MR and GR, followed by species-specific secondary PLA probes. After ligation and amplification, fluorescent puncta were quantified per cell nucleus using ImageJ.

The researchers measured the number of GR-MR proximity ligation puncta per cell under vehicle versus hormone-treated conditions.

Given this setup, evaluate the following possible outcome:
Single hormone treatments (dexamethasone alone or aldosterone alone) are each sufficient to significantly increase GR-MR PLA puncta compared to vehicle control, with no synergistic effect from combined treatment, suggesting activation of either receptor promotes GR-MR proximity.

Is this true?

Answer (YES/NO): NO